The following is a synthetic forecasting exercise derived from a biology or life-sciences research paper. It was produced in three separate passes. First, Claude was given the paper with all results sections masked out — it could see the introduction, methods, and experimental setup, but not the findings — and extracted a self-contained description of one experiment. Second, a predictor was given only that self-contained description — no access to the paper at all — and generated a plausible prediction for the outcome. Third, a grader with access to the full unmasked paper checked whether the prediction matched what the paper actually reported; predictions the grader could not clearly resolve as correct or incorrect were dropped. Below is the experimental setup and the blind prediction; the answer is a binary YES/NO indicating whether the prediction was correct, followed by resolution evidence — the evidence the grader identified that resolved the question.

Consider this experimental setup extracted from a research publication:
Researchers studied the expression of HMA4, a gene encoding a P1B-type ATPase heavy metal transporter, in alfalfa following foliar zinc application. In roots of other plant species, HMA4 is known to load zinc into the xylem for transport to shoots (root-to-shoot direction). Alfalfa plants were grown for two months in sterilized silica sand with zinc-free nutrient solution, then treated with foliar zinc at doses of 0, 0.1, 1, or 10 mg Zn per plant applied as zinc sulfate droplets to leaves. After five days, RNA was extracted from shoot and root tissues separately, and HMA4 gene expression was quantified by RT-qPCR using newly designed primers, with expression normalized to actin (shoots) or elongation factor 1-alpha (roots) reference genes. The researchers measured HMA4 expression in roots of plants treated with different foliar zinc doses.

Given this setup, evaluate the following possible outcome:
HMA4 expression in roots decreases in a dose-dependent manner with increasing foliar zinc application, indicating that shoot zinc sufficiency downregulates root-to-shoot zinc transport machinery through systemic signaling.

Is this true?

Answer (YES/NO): NO